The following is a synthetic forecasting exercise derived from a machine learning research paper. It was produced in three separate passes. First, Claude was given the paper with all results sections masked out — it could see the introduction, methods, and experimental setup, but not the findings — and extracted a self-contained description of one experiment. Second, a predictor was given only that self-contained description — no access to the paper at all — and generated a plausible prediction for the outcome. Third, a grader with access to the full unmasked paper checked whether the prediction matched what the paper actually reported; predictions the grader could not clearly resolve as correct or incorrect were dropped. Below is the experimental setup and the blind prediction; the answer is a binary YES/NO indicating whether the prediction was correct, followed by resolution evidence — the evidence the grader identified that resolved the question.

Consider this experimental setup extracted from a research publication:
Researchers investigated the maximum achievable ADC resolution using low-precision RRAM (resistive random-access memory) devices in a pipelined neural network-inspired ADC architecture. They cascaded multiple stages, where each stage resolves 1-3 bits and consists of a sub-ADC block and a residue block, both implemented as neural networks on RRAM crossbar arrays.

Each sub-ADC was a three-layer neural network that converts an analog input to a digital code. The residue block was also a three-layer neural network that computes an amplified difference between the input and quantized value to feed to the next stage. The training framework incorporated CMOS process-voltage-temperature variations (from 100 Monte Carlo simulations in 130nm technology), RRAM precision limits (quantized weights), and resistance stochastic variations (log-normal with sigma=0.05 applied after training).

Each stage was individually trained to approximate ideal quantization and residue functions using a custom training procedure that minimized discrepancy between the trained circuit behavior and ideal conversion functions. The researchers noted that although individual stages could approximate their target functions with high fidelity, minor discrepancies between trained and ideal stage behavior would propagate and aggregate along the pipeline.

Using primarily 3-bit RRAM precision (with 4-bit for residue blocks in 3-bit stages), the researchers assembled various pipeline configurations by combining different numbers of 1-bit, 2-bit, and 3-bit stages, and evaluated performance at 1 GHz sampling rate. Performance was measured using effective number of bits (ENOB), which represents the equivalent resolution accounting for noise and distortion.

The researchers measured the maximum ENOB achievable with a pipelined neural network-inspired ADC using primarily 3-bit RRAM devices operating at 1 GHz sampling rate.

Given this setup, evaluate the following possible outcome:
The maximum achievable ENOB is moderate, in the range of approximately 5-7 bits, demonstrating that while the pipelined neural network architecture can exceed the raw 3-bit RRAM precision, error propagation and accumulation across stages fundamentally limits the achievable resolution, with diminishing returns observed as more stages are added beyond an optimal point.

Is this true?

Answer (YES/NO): NO